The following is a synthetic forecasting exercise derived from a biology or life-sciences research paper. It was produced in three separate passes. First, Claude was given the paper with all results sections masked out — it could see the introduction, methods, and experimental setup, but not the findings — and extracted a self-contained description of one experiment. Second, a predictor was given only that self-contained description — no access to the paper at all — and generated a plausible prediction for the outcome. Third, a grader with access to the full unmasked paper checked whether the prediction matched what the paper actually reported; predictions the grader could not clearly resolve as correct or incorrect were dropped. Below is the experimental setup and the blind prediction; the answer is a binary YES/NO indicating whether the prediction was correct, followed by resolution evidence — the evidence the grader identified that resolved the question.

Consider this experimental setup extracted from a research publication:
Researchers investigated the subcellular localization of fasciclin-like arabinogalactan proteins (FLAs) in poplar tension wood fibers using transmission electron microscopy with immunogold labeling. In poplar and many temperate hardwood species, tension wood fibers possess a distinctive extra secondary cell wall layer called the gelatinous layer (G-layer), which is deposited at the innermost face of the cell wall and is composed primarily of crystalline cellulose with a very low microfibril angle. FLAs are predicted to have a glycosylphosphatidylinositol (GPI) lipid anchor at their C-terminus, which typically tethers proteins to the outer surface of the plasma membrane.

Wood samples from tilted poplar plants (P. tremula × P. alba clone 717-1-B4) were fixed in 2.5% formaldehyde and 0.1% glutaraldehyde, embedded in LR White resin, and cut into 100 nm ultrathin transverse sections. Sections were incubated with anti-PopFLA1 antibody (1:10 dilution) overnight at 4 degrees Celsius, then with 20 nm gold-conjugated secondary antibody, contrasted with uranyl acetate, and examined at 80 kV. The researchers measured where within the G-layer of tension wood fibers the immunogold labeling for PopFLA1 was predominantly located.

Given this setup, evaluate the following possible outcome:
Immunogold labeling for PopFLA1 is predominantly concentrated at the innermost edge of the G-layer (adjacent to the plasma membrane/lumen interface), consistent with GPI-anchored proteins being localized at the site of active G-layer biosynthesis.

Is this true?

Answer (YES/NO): YES